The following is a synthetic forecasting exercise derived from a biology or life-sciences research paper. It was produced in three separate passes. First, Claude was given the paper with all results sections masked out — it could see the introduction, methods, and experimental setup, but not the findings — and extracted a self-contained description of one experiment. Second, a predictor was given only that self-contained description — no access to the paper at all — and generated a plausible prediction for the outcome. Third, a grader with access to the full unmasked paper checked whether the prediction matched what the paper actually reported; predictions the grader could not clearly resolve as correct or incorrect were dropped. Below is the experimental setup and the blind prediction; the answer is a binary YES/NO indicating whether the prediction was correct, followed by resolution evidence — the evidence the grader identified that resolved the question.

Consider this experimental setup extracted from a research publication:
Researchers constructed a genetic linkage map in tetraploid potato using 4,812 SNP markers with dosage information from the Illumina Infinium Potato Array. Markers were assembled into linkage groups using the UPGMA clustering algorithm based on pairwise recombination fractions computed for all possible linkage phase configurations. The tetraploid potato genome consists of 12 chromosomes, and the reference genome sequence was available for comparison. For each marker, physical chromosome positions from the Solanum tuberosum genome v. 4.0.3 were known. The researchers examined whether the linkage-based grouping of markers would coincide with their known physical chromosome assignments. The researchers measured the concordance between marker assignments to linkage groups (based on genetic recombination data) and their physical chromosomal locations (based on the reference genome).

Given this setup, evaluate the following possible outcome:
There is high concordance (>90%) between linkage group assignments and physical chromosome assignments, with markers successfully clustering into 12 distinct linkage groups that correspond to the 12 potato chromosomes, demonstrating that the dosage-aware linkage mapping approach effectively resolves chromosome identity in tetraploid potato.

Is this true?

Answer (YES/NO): YES